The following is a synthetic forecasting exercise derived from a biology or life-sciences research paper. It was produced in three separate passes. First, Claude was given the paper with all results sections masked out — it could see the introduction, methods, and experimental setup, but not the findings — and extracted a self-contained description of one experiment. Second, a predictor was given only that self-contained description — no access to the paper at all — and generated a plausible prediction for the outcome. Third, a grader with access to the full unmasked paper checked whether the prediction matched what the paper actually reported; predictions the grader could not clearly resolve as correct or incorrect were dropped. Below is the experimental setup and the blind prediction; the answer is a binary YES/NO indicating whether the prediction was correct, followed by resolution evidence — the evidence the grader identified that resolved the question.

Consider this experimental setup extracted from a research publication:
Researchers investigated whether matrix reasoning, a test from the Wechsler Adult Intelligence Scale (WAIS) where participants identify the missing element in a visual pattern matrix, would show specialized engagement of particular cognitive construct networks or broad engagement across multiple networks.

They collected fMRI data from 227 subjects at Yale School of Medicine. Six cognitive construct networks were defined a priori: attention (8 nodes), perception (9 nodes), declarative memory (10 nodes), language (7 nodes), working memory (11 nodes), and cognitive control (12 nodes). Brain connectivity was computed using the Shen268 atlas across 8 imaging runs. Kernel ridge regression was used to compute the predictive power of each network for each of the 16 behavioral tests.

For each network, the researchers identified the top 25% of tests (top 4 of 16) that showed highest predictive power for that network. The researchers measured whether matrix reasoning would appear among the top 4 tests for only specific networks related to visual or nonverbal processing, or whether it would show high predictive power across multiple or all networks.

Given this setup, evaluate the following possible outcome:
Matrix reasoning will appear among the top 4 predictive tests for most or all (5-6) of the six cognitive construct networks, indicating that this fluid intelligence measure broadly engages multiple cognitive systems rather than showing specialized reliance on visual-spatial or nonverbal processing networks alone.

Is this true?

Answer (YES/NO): YES